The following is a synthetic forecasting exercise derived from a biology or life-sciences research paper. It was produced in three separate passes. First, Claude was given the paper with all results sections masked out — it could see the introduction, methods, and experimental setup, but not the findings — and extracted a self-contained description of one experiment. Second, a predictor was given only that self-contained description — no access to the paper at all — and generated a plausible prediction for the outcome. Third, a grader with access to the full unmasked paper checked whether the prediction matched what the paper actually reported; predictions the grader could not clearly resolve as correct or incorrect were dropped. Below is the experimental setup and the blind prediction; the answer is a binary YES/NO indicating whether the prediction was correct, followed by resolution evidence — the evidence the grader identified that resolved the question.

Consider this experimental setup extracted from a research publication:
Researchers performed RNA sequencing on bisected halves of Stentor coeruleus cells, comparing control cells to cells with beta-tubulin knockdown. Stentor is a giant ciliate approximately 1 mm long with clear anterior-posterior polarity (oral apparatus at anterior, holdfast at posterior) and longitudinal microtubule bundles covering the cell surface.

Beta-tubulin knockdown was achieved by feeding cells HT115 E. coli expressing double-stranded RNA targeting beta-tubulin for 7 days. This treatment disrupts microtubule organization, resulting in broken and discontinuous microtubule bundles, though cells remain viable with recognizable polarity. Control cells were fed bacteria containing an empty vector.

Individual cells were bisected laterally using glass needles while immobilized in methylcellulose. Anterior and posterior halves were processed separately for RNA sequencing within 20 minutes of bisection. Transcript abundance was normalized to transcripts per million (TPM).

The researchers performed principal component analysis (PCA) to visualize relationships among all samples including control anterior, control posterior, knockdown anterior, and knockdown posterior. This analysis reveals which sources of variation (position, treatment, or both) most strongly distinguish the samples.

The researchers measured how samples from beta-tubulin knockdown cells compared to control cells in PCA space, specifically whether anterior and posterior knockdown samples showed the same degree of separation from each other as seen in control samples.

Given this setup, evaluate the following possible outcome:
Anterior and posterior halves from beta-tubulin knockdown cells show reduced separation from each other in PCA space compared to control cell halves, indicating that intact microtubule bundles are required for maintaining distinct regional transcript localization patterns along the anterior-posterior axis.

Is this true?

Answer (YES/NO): YES